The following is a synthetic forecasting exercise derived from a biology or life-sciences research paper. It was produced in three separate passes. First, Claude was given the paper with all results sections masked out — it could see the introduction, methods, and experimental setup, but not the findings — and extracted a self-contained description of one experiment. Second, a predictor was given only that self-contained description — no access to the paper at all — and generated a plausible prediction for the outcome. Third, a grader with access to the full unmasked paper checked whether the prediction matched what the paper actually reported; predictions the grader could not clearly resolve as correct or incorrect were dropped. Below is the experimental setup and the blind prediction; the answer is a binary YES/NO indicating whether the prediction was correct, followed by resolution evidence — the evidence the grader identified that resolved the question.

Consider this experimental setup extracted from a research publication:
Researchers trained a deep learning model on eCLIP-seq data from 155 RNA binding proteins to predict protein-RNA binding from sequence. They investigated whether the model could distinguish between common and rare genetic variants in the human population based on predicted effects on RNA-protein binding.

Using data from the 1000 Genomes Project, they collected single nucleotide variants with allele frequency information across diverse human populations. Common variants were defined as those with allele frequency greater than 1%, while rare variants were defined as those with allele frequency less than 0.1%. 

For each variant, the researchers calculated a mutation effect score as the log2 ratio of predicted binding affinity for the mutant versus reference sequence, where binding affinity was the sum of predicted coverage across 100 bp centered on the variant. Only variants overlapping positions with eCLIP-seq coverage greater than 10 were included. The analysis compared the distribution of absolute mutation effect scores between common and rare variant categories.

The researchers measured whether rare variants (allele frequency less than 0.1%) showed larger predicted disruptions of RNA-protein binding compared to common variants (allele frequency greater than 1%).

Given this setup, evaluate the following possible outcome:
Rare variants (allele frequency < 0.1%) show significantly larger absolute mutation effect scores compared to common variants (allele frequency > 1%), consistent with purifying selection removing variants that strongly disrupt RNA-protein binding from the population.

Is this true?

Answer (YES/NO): NO